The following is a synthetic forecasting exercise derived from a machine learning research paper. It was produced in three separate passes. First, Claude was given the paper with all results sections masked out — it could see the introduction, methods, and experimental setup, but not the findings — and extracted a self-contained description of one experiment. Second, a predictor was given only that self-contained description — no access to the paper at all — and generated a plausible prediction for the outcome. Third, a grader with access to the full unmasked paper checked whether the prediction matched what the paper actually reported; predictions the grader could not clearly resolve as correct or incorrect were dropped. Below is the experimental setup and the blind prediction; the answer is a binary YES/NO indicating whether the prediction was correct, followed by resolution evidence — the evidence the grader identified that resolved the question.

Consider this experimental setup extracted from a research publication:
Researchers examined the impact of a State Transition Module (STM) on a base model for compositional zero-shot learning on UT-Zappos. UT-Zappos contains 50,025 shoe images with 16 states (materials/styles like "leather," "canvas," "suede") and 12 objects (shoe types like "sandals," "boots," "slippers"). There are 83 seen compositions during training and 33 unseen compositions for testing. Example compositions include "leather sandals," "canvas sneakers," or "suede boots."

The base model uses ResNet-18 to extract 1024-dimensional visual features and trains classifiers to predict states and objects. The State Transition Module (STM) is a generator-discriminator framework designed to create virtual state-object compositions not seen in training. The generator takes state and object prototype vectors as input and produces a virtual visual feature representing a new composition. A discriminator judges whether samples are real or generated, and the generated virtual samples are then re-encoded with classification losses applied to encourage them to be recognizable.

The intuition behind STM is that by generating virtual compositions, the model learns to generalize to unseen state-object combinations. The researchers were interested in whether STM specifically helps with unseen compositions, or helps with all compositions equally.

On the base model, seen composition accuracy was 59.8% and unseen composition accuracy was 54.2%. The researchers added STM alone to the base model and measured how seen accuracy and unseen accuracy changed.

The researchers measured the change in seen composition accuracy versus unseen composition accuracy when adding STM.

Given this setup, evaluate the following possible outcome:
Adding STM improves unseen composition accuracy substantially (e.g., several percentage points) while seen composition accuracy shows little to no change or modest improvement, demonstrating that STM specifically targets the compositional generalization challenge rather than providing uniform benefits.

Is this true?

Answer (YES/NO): YES